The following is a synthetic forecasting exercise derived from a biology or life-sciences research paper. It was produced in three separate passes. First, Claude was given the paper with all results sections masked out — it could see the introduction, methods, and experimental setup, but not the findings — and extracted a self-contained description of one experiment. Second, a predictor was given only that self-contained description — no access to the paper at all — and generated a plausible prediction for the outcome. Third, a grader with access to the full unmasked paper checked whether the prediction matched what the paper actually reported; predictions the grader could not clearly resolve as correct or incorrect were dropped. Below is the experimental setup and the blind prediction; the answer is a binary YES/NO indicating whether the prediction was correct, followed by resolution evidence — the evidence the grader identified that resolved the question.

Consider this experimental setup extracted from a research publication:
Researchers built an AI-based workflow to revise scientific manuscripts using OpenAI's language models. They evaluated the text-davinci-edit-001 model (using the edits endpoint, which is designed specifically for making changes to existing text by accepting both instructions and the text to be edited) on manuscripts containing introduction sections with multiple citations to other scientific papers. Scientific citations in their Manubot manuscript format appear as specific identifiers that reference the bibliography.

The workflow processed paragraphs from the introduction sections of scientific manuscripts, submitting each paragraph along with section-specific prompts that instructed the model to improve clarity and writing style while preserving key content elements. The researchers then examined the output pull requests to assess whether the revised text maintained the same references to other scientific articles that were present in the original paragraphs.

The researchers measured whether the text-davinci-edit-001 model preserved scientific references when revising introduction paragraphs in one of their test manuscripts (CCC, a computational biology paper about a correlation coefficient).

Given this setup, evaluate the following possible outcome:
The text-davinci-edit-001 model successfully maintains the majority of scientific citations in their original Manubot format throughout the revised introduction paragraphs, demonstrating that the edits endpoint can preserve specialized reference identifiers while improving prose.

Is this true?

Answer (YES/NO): NO